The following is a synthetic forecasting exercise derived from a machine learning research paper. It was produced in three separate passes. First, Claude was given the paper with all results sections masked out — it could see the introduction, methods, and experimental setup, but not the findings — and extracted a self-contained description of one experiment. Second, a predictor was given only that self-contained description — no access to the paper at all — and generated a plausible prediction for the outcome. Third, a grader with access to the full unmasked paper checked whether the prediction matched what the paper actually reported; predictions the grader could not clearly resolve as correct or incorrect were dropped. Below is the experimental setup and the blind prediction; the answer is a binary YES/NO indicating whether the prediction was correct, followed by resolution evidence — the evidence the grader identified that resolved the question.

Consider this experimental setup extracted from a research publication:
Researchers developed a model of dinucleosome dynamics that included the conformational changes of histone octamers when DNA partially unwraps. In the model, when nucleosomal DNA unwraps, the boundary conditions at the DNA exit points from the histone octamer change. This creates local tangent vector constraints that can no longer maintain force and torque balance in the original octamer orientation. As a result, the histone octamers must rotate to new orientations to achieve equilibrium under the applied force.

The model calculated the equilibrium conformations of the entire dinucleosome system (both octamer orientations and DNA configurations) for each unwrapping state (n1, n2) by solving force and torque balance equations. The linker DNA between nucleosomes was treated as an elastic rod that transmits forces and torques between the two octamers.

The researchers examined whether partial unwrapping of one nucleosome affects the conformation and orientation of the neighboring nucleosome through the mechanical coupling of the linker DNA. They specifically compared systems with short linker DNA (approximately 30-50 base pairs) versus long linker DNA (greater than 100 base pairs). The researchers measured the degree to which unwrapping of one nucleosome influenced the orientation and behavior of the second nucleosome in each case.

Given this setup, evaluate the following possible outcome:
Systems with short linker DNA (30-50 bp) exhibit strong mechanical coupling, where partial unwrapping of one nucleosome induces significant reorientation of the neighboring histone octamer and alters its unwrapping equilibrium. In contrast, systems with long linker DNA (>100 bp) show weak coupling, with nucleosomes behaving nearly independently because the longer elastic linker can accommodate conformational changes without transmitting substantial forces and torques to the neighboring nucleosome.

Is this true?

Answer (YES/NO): NO